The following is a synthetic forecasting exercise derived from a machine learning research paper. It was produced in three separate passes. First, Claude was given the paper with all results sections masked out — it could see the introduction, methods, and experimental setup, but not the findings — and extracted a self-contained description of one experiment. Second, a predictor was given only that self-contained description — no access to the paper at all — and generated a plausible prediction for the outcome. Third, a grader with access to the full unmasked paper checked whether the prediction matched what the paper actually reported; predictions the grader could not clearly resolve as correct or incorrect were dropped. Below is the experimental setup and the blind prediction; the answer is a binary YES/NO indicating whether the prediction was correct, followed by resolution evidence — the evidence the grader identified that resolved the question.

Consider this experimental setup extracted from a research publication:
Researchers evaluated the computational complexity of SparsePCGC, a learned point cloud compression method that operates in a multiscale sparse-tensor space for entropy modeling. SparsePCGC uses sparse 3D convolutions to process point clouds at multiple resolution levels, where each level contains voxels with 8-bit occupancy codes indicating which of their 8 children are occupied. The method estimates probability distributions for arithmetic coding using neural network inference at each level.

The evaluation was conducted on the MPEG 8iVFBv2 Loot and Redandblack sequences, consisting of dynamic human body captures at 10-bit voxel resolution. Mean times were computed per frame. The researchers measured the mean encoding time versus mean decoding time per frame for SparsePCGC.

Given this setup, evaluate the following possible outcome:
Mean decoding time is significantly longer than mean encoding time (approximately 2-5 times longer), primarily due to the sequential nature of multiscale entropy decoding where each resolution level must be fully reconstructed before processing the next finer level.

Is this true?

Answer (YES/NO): NO